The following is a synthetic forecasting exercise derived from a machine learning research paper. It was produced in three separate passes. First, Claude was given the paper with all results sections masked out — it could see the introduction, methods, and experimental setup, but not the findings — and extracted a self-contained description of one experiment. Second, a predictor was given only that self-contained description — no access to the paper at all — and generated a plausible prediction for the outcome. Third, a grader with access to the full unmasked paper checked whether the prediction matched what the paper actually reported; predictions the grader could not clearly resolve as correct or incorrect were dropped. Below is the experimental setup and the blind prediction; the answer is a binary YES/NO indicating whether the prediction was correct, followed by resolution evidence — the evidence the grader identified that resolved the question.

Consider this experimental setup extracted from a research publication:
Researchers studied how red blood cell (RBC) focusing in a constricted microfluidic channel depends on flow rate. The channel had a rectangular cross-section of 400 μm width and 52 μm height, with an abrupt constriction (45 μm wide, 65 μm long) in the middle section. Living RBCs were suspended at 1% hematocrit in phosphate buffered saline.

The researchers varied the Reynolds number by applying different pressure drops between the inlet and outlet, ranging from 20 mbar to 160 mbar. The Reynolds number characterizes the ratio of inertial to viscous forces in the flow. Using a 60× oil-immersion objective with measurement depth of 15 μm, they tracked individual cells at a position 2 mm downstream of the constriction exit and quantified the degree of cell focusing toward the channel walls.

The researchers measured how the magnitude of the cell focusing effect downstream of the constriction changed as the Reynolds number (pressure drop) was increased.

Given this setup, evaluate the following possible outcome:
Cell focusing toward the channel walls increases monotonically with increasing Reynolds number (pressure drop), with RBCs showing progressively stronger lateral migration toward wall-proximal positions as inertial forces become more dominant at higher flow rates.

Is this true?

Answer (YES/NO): YES